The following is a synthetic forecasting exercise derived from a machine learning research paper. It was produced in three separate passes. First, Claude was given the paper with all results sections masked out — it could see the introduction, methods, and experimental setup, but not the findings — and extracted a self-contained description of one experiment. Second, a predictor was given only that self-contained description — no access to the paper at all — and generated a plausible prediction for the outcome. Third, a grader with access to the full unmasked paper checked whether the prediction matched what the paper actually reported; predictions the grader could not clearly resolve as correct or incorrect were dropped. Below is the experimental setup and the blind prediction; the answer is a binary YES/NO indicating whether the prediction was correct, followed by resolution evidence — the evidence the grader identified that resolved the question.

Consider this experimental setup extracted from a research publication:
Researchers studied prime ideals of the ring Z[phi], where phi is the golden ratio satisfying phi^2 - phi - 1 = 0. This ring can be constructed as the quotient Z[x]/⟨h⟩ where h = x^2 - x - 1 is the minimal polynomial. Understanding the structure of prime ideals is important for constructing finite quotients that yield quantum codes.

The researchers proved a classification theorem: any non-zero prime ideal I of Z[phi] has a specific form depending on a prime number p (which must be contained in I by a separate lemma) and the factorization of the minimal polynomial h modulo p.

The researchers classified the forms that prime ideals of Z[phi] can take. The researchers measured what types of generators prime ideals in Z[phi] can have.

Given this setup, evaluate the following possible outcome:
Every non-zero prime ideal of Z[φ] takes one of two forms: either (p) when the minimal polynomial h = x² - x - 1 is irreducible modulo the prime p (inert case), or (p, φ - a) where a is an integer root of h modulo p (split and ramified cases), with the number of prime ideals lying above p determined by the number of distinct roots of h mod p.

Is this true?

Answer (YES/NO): NO